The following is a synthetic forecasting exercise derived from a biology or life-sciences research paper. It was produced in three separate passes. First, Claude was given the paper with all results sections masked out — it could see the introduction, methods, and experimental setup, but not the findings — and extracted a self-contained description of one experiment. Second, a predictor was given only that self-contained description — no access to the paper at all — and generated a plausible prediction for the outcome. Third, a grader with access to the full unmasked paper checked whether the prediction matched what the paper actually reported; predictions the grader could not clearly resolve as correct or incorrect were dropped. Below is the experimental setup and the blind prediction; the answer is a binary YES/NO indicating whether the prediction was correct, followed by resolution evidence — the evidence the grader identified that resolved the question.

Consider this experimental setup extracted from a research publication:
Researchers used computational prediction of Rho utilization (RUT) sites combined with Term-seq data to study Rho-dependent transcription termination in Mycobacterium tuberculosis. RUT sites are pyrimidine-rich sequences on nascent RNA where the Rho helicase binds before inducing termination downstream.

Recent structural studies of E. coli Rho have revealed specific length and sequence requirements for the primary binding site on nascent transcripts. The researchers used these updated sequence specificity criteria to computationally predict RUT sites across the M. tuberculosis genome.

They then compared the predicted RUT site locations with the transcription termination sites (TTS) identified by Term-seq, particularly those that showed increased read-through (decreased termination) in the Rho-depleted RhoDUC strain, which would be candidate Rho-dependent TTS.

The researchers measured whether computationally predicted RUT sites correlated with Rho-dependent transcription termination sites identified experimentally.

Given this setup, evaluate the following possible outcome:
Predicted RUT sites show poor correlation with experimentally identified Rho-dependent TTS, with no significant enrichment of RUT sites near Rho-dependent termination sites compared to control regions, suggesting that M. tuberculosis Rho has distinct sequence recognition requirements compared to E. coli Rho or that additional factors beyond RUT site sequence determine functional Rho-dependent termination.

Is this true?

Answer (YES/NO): NO